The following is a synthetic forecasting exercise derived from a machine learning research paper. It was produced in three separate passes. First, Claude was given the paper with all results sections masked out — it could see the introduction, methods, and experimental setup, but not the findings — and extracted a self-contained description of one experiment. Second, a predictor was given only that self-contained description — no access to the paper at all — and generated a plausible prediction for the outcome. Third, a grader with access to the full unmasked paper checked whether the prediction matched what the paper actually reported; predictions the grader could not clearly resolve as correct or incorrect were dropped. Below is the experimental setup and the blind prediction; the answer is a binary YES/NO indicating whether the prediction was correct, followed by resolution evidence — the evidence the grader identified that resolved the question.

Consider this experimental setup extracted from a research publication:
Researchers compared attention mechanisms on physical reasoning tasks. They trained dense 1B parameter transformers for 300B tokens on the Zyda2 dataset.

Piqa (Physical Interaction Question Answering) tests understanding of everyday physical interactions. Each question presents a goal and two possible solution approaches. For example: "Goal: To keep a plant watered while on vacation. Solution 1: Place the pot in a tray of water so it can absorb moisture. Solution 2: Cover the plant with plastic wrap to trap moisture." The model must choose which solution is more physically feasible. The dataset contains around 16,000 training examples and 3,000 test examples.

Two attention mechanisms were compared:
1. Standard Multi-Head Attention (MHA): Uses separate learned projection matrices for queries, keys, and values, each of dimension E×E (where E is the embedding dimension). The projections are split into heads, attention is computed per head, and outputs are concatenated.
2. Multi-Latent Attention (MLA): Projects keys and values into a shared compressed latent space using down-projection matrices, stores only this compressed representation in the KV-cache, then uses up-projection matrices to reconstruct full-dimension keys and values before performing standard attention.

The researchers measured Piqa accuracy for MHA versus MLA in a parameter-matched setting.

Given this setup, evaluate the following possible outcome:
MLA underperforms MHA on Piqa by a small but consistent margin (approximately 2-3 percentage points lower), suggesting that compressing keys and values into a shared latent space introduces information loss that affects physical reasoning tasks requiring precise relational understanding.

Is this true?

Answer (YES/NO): NO